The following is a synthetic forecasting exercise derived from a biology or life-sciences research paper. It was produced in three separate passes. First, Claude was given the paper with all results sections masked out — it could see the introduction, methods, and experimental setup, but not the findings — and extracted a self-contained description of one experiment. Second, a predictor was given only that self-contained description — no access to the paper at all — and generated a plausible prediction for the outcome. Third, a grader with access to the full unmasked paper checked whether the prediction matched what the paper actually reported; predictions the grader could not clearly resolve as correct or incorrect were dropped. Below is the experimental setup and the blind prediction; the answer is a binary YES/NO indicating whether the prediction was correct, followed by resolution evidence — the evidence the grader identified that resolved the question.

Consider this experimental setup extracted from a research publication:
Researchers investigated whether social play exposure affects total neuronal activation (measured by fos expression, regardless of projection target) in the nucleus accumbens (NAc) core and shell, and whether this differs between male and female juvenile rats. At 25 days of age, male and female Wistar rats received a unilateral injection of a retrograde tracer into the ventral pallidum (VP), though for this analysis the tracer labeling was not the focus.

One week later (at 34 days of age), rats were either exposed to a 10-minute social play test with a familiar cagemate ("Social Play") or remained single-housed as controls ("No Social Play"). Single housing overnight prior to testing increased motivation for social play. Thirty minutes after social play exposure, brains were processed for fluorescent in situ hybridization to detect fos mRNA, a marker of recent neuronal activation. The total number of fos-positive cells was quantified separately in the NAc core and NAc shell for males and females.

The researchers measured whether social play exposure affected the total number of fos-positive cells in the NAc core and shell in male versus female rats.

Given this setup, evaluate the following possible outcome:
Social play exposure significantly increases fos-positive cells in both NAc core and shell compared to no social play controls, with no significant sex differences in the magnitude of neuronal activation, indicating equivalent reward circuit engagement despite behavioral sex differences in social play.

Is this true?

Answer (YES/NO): NO